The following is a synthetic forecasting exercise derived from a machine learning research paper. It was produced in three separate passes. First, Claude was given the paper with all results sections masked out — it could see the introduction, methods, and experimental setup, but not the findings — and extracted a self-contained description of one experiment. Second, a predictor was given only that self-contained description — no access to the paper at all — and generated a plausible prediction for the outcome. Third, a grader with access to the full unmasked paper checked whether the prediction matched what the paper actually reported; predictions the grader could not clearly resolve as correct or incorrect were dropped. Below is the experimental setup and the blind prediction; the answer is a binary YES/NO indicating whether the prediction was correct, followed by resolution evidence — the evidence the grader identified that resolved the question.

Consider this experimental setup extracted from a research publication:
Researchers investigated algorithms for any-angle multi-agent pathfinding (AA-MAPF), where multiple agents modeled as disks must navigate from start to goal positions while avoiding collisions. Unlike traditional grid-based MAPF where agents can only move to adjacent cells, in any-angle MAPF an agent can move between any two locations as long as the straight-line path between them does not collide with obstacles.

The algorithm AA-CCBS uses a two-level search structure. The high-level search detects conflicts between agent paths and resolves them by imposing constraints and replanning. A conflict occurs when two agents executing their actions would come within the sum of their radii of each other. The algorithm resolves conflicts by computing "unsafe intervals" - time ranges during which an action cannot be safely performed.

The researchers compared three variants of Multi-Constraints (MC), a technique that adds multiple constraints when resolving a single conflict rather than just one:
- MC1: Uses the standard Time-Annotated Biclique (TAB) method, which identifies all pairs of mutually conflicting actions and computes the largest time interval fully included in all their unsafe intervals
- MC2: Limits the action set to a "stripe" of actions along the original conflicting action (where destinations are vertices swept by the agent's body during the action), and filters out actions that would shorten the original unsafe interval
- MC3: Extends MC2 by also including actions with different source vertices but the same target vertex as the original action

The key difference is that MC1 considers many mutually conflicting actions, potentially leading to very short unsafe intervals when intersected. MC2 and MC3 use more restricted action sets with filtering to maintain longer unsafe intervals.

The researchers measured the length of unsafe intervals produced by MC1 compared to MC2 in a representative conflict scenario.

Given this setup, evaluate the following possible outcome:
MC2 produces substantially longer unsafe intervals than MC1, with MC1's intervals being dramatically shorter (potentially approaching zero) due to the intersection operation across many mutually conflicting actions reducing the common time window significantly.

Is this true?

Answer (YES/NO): YES